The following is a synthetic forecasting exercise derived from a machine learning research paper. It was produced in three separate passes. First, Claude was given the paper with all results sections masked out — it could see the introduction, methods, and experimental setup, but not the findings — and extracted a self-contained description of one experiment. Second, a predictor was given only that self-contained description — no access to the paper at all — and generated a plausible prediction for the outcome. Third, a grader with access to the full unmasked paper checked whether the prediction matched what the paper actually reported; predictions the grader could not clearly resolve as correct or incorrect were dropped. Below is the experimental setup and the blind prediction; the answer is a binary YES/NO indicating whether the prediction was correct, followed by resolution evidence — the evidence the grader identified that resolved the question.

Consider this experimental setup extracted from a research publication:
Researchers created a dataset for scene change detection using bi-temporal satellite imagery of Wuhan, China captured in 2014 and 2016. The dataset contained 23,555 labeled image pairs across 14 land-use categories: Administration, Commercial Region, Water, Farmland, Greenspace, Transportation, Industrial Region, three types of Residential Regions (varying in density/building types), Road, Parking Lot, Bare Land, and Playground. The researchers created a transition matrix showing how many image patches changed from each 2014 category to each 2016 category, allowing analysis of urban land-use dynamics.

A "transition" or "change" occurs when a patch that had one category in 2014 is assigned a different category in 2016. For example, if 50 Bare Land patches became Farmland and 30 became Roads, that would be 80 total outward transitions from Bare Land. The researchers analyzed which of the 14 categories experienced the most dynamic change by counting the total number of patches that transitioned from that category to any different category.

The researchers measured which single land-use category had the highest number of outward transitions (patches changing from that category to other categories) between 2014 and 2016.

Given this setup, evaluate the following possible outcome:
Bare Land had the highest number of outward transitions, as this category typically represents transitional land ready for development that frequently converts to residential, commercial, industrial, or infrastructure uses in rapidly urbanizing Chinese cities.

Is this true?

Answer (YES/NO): YES